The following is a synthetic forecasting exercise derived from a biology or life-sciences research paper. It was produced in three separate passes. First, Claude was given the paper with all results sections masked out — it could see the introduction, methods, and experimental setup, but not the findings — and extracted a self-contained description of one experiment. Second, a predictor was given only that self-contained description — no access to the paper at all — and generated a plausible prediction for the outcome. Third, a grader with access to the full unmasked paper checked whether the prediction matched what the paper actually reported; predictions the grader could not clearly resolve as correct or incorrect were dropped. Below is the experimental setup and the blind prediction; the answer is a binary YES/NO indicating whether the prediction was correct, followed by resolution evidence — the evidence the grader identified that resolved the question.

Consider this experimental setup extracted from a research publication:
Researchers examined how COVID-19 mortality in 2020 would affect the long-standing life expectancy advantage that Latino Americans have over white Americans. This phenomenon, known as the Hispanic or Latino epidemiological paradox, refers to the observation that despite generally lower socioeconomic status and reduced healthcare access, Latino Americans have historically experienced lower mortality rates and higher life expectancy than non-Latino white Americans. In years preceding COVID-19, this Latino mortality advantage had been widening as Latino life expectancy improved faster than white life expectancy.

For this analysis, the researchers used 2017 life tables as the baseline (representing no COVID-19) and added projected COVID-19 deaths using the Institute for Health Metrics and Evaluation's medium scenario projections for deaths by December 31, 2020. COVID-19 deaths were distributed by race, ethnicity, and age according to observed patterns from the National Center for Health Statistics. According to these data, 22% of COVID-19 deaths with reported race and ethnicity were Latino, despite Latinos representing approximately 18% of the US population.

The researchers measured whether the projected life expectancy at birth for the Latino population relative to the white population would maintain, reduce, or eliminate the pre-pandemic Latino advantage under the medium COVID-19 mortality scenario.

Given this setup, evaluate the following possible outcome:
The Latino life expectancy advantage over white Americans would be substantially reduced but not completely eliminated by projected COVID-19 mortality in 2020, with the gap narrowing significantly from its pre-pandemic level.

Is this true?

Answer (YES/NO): YES